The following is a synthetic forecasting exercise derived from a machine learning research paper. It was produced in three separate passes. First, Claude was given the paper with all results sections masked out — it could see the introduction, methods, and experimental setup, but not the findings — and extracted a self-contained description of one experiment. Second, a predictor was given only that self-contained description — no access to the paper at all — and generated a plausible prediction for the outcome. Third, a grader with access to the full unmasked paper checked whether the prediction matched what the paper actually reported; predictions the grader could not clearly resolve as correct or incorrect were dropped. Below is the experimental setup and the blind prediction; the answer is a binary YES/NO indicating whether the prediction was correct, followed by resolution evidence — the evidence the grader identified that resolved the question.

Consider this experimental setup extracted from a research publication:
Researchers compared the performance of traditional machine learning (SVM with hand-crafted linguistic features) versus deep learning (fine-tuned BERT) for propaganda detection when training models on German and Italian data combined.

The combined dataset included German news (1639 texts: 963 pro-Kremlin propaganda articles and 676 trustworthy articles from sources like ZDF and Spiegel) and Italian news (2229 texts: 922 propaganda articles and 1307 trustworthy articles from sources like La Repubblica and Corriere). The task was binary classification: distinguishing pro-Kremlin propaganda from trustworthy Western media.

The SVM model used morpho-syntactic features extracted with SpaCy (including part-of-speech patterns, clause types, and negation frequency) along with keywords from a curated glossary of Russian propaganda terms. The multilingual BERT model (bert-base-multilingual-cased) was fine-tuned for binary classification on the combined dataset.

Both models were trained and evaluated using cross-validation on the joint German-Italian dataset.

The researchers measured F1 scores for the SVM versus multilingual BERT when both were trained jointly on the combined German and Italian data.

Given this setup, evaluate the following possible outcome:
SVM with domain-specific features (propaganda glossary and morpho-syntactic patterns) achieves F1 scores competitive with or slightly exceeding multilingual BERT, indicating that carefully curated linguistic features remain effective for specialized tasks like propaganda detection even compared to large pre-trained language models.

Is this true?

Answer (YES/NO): NO